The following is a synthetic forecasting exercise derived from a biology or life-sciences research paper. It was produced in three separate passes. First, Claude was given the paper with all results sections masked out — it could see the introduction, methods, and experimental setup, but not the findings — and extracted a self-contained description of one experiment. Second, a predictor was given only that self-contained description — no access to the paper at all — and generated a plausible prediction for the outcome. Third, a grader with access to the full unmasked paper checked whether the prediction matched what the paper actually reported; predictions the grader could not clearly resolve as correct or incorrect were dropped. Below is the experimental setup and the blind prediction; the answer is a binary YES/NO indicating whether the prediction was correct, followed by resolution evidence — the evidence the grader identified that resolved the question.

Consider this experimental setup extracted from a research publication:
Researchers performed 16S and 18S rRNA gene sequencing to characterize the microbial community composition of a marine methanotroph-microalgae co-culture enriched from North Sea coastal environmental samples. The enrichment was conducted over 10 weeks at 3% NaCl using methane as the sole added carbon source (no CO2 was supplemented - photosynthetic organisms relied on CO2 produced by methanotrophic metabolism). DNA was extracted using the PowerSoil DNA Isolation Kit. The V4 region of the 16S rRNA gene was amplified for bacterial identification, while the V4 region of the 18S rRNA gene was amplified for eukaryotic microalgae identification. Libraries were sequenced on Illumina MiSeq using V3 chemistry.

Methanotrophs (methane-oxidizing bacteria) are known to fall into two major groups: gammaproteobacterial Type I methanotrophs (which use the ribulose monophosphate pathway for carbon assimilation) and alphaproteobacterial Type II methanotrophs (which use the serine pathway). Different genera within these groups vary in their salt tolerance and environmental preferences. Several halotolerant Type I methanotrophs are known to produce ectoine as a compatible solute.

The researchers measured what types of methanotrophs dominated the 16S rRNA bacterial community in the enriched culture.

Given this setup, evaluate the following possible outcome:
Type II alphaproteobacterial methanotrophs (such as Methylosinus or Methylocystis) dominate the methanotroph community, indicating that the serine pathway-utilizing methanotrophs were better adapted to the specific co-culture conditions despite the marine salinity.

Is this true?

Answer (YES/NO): NO